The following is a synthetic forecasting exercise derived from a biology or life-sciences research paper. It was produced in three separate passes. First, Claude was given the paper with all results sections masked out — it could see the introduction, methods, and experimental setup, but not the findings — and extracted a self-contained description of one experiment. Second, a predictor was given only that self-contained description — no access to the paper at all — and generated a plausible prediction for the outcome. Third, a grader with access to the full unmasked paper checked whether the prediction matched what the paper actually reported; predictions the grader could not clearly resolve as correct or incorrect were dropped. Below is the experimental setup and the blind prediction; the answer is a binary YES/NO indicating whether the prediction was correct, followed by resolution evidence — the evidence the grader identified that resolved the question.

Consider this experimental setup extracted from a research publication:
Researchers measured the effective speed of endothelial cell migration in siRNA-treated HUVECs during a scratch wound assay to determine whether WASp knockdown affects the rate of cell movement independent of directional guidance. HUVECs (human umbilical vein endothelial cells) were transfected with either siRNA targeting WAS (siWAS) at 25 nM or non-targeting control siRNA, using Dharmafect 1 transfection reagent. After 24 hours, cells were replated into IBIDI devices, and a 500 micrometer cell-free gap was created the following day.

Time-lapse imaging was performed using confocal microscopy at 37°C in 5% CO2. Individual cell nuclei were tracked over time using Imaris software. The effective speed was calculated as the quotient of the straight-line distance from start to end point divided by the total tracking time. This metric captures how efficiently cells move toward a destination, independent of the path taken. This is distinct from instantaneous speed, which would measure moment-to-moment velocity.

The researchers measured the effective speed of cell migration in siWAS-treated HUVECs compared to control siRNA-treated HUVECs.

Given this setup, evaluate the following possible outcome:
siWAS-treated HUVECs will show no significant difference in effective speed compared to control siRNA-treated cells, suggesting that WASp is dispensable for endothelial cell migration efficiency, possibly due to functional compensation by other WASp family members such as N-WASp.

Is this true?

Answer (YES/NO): NO